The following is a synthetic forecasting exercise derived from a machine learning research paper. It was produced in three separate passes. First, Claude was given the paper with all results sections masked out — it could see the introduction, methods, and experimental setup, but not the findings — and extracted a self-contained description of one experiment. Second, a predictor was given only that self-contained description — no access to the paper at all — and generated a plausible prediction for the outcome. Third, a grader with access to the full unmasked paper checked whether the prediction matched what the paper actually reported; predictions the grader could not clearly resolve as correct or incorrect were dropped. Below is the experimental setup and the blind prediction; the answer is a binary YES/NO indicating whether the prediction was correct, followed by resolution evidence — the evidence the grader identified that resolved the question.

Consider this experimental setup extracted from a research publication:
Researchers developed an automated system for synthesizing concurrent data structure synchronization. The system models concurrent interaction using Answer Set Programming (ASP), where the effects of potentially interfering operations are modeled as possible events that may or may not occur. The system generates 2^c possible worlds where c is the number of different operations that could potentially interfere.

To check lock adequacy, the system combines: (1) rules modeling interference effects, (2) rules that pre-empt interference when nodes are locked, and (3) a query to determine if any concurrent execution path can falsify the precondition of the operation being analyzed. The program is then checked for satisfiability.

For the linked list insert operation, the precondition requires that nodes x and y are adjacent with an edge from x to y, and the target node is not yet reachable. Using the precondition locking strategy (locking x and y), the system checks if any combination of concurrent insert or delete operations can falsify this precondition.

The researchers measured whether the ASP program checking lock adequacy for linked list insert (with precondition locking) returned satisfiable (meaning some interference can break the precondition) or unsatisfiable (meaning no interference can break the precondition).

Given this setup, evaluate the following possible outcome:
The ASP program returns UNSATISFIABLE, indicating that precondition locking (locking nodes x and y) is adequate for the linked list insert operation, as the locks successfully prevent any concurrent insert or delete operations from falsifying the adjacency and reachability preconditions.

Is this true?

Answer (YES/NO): YES